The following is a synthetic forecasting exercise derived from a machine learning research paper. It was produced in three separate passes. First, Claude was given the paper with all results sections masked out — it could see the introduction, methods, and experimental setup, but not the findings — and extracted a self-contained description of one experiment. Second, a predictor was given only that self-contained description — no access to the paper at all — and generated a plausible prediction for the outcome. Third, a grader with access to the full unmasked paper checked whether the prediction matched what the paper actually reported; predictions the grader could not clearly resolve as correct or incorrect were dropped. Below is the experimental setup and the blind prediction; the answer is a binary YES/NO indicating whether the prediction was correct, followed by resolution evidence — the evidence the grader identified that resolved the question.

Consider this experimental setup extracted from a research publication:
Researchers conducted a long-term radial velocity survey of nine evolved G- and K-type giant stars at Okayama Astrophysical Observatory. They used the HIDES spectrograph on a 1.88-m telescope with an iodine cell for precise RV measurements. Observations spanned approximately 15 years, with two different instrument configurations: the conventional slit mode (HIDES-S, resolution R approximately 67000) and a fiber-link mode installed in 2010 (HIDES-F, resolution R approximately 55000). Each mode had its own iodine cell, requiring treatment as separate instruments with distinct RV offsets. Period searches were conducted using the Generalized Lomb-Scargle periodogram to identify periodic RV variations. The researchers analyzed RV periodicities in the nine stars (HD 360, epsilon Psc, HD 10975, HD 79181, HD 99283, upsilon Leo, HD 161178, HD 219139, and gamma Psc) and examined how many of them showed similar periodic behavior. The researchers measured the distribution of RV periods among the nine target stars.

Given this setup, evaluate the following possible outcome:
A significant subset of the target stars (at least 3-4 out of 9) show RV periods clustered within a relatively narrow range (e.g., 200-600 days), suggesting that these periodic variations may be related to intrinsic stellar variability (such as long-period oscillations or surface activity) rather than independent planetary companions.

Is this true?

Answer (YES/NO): YES